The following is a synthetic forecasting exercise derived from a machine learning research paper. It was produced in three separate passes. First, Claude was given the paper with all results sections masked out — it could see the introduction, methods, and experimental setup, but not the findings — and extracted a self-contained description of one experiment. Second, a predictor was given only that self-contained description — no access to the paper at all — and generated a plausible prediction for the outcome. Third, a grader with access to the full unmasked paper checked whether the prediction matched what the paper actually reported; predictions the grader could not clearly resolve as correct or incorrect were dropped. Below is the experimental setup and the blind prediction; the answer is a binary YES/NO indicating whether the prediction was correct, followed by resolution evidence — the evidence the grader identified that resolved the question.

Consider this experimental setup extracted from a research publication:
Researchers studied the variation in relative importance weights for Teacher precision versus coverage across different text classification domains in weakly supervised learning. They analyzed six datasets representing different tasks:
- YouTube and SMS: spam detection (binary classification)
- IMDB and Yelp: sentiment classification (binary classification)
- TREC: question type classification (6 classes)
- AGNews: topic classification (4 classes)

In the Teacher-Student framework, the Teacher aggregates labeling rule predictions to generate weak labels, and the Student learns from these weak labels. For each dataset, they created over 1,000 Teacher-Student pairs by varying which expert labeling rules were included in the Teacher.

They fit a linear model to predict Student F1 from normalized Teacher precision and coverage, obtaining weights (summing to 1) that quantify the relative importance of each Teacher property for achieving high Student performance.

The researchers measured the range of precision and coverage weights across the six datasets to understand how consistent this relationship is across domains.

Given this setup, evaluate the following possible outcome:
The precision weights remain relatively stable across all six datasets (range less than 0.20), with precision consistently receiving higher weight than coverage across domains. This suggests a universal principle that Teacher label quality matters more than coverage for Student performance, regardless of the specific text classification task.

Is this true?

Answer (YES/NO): NO